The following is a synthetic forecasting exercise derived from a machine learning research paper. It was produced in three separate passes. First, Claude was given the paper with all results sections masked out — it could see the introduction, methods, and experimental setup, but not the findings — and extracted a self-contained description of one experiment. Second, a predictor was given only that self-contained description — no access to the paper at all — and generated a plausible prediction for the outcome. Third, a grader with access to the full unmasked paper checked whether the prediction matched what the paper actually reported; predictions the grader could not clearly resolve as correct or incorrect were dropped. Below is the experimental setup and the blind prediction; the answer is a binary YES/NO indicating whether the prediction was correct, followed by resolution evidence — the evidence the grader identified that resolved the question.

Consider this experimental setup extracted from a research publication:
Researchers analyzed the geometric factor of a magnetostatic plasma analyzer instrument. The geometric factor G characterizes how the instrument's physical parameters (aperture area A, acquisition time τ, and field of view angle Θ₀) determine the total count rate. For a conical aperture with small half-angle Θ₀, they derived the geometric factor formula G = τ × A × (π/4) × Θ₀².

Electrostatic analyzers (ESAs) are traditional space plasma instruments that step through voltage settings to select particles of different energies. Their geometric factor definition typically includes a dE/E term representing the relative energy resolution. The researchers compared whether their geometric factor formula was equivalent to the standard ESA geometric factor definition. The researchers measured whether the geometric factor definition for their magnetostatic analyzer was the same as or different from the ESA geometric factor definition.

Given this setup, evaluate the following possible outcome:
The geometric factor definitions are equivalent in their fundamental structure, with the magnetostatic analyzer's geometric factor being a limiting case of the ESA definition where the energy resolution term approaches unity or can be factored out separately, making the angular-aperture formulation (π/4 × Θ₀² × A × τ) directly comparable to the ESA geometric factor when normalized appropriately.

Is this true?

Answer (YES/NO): NO